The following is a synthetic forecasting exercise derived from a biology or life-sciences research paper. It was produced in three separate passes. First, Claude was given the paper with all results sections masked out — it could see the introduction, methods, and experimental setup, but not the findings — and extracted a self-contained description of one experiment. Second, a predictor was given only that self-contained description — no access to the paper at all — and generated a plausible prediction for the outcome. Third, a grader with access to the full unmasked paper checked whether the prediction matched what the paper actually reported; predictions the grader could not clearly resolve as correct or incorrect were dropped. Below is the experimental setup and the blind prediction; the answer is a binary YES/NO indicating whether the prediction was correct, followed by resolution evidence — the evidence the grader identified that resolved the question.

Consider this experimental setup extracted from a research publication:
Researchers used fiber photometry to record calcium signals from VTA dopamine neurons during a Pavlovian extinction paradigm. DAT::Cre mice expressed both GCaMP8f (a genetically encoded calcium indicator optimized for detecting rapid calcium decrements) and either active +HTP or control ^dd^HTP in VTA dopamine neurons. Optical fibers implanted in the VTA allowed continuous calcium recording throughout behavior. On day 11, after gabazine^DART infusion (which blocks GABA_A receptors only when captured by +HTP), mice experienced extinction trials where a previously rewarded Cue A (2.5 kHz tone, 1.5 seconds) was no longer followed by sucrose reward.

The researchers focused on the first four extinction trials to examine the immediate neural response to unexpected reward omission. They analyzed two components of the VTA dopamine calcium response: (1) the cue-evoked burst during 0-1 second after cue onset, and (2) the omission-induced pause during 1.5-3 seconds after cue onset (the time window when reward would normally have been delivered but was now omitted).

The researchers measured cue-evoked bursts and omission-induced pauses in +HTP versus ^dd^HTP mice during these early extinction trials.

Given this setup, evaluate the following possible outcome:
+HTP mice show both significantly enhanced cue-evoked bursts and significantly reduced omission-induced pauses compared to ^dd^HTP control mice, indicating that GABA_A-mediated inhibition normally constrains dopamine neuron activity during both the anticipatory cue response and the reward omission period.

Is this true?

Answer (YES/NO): NO